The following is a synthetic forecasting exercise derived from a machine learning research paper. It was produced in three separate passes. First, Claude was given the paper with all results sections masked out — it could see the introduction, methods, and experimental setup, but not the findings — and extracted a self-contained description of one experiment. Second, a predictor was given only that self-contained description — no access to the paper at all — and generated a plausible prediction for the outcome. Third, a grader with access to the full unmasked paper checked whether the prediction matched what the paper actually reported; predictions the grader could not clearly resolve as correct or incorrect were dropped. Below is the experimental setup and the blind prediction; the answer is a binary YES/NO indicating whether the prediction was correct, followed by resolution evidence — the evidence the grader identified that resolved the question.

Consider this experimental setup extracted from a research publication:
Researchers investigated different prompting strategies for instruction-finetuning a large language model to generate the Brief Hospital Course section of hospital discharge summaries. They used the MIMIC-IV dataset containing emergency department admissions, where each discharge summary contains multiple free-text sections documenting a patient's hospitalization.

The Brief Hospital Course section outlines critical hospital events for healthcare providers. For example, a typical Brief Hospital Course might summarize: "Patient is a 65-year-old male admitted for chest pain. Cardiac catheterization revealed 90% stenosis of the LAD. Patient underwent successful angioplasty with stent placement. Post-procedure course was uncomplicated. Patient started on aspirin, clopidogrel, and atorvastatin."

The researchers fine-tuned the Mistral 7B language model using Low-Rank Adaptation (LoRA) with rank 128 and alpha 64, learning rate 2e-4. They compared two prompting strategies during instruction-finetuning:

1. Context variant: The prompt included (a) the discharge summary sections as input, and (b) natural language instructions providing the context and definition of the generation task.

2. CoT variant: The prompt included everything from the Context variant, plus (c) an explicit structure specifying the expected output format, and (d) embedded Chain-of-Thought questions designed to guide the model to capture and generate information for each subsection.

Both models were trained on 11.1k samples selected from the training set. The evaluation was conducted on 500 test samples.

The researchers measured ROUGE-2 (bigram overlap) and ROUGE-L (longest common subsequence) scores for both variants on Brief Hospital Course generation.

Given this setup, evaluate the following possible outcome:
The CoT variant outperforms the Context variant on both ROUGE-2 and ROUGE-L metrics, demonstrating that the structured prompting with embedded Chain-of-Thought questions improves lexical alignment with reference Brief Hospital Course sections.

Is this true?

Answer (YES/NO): NO